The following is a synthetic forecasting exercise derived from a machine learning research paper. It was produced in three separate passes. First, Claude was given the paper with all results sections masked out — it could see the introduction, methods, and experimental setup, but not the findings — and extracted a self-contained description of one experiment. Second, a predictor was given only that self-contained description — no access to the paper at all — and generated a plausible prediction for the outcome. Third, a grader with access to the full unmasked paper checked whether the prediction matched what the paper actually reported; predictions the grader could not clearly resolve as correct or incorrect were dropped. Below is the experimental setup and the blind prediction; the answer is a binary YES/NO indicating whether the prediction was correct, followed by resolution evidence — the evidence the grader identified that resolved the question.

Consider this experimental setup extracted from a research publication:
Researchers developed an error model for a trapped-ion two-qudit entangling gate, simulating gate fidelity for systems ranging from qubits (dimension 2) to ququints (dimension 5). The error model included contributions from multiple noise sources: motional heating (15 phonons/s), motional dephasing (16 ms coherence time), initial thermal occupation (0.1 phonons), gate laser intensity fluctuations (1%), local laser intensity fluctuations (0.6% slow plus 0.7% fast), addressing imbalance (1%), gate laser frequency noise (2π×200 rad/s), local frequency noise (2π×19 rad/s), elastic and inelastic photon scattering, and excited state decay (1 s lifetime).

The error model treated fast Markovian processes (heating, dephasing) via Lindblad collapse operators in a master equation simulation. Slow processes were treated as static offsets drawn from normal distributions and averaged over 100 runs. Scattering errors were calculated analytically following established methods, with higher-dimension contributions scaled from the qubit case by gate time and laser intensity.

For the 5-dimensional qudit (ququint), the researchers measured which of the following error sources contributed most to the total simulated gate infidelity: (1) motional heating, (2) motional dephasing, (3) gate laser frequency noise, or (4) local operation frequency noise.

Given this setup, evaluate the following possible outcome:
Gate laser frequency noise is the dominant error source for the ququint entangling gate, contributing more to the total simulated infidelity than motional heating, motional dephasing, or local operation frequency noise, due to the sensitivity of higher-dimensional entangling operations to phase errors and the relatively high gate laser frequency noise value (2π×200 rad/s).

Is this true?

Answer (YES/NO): NO